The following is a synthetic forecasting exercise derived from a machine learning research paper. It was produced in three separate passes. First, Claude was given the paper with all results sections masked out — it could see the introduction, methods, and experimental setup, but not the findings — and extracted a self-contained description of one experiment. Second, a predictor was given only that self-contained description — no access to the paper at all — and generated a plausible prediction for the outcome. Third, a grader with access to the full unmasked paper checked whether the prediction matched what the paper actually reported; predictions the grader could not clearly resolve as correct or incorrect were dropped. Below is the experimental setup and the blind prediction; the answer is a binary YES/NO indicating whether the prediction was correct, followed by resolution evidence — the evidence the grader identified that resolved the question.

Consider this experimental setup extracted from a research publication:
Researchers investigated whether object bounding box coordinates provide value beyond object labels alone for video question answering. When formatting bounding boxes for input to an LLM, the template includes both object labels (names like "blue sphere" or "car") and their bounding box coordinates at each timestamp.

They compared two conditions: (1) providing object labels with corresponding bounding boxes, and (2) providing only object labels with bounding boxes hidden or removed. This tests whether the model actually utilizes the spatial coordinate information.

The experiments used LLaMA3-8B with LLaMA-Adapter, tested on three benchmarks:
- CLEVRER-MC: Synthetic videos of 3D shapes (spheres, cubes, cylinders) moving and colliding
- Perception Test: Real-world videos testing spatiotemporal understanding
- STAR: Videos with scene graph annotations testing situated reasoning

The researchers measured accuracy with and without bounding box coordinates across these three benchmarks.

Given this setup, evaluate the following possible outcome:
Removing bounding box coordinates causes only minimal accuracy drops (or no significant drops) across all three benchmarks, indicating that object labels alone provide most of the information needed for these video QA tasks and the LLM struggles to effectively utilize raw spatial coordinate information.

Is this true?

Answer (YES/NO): NO